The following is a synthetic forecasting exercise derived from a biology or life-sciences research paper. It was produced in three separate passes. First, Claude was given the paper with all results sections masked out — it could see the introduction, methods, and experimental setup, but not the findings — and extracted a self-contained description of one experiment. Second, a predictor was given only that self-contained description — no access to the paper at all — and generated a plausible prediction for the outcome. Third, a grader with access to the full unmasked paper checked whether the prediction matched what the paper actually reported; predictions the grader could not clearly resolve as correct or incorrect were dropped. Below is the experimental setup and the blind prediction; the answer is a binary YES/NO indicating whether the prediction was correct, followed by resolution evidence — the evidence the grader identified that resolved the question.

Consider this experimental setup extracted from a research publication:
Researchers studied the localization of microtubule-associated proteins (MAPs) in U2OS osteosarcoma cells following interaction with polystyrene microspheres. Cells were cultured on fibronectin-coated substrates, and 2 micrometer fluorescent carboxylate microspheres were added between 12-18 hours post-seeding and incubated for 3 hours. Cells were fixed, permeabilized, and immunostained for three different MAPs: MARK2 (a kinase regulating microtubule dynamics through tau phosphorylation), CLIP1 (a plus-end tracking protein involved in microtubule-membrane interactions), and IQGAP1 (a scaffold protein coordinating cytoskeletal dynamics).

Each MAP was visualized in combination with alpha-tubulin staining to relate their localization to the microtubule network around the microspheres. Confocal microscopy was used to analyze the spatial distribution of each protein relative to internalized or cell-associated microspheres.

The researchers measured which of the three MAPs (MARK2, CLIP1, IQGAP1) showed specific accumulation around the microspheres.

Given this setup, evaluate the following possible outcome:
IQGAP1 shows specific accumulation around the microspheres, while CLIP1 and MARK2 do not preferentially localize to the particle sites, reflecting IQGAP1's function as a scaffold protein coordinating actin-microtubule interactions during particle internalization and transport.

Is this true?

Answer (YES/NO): YES